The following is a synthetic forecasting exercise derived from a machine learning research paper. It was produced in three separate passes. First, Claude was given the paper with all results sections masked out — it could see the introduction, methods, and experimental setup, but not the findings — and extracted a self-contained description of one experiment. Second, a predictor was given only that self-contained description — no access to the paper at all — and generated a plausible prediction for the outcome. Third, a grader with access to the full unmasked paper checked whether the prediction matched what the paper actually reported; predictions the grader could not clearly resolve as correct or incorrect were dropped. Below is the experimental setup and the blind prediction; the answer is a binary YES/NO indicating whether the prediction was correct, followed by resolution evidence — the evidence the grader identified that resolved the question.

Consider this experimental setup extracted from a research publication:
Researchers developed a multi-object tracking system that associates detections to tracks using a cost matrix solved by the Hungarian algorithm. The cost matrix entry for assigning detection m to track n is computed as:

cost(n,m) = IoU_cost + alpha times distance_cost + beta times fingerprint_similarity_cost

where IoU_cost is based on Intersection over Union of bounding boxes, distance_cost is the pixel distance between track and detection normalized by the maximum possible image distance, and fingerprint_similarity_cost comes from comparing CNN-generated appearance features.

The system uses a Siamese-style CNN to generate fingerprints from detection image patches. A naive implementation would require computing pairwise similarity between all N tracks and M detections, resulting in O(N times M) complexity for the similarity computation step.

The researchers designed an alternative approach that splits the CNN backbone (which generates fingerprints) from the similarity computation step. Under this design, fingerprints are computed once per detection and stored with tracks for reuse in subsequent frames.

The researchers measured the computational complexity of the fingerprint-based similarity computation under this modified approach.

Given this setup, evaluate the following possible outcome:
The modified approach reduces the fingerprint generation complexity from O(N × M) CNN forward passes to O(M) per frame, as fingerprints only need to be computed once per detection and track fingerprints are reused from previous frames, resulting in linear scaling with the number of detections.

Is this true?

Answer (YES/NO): YES